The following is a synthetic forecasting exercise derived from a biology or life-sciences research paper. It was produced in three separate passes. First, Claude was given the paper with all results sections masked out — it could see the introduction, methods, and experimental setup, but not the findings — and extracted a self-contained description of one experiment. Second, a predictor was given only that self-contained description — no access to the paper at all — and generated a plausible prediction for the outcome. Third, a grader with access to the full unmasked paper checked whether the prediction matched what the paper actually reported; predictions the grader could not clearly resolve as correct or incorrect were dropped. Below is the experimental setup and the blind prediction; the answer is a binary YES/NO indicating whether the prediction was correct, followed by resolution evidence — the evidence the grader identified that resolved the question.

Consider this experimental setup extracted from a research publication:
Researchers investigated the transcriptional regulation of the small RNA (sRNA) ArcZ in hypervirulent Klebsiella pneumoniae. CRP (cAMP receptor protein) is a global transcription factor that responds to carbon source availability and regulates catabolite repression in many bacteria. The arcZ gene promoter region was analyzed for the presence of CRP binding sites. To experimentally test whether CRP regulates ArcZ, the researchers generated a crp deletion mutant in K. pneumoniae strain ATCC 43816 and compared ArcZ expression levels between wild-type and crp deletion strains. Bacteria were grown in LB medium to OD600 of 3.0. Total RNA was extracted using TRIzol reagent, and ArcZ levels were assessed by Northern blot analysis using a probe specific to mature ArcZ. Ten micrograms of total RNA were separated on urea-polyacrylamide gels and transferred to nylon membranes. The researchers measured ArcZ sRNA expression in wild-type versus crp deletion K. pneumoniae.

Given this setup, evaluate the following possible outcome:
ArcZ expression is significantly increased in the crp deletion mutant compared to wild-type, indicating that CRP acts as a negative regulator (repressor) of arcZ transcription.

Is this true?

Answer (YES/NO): NO